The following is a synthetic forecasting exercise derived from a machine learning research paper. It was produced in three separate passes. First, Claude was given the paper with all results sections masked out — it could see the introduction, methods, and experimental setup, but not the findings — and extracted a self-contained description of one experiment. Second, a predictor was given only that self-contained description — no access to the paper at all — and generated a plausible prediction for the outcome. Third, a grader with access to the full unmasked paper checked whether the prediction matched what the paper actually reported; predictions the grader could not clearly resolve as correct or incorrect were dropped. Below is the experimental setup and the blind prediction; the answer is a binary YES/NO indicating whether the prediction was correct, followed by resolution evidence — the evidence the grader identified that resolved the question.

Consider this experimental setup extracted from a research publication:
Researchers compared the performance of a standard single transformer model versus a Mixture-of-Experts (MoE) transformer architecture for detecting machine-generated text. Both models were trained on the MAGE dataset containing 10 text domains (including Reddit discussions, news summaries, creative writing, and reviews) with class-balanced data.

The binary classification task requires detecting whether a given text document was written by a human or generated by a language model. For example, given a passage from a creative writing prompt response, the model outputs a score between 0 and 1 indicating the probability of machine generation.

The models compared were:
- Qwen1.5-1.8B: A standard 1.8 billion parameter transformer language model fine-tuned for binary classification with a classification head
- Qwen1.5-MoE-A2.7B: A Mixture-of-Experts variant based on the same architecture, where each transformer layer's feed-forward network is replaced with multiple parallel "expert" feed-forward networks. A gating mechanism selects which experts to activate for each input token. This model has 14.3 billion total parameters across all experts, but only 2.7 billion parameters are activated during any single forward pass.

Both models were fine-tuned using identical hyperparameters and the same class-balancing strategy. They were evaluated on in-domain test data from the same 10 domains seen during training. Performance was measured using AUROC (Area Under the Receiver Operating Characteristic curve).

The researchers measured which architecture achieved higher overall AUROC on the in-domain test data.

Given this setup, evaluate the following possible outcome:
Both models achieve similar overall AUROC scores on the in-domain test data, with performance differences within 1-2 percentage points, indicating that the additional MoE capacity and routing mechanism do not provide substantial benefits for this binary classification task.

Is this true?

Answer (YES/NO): NO